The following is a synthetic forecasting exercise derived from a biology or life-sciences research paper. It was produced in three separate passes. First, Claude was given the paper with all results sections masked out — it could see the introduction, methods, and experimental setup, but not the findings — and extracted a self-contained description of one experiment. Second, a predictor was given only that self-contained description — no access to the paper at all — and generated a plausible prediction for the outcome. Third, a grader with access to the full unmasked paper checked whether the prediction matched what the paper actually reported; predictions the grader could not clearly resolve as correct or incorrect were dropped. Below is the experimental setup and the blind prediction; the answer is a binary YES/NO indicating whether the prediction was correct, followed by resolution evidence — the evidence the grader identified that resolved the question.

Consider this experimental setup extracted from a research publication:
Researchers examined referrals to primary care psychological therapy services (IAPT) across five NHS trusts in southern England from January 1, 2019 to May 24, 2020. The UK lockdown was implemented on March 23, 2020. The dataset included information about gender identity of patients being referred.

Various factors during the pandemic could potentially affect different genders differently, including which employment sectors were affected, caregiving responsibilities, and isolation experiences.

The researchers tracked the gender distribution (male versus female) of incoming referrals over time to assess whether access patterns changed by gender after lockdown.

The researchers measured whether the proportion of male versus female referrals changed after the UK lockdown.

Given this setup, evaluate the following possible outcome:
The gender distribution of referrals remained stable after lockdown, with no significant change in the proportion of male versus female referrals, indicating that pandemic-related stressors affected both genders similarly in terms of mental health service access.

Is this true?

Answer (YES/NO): YES